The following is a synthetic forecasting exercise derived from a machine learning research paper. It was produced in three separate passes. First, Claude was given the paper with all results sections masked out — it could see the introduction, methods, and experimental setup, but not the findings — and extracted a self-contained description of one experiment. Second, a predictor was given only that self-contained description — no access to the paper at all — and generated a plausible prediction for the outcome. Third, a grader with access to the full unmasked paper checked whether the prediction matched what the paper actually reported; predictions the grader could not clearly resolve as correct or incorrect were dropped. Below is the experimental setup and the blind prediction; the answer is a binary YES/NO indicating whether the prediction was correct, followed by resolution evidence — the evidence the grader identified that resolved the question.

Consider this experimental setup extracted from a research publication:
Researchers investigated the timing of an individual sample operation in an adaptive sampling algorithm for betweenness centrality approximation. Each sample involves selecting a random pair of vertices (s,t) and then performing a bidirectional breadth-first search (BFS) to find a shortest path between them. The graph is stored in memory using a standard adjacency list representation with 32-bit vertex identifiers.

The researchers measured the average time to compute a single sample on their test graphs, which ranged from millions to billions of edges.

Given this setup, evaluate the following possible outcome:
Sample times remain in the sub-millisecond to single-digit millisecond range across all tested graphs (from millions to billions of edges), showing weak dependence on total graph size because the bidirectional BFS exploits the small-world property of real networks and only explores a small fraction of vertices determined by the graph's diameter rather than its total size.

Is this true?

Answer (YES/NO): YES